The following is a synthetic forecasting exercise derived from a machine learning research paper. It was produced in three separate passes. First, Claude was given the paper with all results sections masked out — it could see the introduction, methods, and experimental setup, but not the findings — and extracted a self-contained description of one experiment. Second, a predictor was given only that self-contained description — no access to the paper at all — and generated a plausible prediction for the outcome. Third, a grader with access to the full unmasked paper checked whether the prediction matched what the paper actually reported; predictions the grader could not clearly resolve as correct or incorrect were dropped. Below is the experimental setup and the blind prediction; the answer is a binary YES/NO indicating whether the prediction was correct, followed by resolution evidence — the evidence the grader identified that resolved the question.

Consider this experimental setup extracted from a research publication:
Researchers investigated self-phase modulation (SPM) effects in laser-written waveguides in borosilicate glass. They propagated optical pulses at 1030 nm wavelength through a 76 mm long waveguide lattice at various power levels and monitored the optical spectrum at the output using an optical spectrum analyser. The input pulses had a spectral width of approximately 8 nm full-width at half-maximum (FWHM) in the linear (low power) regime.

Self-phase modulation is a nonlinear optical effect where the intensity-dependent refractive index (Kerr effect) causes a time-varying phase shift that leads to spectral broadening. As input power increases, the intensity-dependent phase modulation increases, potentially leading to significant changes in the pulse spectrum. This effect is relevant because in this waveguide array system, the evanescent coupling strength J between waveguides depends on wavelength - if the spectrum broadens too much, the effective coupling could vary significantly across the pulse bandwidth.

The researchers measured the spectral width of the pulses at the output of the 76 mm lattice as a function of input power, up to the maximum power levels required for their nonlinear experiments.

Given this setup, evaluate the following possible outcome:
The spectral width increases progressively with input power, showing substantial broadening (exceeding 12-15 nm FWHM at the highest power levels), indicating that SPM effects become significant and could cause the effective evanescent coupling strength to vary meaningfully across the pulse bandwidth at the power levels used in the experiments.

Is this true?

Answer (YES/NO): NO